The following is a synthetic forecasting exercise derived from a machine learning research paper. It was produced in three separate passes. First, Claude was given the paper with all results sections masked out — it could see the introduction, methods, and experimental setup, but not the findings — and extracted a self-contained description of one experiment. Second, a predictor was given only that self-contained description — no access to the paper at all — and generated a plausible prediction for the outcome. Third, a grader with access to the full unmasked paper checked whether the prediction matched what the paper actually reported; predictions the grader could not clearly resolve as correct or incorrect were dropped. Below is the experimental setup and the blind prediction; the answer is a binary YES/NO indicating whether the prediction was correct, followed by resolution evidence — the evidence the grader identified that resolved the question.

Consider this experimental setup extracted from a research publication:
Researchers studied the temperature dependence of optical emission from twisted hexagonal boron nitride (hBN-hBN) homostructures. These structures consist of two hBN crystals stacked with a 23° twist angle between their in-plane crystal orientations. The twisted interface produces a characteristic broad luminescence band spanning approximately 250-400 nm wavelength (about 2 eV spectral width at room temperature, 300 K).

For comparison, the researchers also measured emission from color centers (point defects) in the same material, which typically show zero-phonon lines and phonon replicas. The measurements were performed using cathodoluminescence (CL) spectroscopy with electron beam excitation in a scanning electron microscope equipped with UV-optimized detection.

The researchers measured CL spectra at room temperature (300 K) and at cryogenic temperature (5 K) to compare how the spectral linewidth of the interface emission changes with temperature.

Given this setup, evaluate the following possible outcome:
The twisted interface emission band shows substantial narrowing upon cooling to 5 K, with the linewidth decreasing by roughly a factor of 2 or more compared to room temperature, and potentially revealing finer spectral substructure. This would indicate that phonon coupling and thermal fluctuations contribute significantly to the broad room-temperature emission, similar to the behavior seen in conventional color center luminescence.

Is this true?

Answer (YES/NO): NO